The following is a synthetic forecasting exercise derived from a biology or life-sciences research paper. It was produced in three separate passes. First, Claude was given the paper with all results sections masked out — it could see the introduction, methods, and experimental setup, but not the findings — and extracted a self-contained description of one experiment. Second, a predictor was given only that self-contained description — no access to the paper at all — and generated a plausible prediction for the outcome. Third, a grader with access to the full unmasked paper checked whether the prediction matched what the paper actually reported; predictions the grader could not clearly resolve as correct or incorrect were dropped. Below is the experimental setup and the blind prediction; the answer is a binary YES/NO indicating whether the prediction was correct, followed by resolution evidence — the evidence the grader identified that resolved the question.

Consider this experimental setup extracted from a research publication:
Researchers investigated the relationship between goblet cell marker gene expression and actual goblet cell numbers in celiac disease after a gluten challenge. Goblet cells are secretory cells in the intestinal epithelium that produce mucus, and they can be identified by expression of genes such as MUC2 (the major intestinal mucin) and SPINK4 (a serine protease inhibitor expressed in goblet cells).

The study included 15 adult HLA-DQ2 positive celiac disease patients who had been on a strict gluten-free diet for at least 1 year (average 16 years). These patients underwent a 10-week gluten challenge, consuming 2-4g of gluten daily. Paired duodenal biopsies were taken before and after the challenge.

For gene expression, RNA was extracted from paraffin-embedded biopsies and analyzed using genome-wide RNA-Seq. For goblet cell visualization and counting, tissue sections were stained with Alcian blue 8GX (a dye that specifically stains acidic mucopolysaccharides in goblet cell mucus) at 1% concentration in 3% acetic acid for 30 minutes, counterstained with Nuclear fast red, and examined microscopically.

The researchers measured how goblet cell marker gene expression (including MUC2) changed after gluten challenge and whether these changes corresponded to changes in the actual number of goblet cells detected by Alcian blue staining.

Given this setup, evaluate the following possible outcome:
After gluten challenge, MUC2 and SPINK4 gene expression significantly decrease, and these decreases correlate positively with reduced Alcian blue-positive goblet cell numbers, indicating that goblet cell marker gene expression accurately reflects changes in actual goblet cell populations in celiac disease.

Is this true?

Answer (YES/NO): NO